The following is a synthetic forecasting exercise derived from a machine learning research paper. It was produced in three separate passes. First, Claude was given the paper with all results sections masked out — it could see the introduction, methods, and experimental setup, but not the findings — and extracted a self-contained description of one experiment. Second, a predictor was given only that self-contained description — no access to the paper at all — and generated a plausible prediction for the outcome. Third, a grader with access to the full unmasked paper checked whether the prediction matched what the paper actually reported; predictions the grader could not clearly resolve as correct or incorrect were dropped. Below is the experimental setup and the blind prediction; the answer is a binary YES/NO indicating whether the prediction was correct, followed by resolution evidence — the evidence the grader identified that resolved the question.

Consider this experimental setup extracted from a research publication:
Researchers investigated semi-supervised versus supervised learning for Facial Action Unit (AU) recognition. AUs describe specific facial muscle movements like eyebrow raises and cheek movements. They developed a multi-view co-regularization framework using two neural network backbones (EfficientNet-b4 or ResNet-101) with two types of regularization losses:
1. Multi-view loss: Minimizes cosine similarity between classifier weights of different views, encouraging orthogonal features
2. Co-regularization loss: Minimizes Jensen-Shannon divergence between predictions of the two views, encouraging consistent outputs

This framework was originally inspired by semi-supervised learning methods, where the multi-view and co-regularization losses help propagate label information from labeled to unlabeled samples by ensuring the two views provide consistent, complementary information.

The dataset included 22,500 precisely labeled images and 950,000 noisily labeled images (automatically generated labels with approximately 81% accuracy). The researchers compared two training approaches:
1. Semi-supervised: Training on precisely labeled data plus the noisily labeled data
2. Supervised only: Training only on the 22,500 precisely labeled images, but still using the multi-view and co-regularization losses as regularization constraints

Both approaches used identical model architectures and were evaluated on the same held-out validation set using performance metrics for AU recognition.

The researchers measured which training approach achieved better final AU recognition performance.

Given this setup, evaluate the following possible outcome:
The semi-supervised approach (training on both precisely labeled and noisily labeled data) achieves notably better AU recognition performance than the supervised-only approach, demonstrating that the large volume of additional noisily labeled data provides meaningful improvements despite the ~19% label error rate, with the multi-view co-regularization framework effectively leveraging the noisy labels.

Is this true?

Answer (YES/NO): NO